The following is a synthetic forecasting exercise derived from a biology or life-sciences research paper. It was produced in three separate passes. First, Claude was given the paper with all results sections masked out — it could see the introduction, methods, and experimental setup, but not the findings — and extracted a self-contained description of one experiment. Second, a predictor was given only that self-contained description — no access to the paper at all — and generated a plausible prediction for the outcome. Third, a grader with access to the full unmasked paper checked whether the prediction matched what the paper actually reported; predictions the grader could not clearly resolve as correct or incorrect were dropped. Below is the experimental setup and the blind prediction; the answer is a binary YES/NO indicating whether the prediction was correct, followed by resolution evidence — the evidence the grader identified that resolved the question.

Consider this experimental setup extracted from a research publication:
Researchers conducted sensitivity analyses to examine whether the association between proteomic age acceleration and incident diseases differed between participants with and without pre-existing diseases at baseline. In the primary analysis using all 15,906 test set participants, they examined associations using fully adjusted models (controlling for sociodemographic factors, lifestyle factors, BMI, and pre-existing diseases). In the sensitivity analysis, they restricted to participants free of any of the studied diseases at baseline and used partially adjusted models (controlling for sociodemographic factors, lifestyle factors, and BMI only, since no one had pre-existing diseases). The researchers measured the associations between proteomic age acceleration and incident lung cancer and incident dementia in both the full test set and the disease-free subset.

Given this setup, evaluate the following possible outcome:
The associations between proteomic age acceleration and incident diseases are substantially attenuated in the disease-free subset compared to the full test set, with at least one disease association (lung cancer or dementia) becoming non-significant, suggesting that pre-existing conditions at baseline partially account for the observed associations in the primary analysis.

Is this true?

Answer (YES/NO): NO